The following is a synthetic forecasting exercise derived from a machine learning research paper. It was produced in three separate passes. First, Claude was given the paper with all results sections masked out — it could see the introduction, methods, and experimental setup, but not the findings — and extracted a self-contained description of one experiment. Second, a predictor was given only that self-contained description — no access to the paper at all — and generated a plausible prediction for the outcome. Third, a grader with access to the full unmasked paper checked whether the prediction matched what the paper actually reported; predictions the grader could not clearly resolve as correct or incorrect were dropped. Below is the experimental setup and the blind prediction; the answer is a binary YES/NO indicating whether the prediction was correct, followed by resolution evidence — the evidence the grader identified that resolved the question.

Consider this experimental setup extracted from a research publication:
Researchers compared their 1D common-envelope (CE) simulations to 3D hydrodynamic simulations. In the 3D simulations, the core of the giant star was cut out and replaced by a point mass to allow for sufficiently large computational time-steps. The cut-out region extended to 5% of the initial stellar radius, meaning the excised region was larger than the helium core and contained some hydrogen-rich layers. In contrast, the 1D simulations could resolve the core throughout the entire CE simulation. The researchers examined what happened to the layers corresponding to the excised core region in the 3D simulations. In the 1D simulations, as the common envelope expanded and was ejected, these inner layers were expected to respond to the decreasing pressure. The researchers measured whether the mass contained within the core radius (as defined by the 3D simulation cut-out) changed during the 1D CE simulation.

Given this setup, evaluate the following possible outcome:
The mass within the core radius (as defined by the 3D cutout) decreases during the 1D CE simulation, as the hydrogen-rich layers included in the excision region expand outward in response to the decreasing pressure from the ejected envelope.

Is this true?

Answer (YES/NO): YES